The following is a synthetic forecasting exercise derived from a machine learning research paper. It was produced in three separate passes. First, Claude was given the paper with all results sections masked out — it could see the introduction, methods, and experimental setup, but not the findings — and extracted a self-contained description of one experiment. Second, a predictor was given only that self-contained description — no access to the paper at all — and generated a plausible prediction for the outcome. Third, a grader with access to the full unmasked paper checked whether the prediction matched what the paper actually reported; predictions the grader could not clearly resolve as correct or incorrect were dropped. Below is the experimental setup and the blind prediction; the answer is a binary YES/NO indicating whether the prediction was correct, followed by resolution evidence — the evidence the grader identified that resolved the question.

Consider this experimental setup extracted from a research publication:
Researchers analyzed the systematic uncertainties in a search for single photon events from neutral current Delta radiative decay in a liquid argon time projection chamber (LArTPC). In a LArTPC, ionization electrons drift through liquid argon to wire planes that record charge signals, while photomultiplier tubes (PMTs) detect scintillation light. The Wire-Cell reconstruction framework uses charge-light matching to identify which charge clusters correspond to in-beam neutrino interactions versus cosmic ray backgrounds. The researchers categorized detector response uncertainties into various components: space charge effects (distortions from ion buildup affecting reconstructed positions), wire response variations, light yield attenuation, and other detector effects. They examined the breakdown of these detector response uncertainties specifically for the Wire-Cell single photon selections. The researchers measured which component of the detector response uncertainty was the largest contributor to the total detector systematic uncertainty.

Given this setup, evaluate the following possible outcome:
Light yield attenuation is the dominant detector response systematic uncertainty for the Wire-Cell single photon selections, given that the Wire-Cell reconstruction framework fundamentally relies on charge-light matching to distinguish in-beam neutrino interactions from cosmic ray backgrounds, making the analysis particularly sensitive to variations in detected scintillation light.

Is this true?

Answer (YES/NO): YES